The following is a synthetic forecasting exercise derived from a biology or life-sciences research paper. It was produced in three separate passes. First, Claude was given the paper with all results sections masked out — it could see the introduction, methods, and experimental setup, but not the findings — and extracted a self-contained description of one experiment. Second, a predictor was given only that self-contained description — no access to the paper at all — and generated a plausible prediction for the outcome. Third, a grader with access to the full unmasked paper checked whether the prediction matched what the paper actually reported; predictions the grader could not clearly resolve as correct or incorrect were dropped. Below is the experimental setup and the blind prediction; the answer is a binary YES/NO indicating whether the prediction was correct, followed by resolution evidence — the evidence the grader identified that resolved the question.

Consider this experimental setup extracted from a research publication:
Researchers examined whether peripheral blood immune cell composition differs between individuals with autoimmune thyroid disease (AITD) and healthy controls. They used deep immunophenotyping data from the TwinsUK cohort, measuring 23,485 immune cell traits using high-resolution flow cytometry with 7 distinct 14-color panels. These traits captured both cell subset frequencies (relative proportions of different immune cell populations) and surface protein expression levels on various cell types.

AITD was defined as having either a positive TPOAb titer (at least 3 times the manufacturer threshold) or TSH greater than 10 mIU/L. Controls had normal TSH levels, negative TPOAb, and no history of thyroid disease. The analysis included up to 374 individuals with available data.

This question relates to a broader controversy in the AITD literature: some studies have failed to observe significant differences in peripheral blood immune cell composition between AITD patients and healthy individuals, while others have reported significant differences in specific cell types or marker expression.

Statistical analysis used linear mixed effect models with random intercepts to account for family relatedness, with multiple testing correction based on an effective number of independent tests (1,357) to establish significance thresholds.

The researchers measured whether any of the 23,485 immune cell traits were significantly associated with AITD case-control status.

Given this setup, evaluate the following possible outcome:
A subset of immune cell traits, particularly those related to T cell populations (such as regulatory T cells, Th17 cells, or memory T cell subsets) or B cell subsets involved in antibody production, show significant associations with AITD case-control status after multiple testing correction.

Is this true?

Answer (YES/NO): NO